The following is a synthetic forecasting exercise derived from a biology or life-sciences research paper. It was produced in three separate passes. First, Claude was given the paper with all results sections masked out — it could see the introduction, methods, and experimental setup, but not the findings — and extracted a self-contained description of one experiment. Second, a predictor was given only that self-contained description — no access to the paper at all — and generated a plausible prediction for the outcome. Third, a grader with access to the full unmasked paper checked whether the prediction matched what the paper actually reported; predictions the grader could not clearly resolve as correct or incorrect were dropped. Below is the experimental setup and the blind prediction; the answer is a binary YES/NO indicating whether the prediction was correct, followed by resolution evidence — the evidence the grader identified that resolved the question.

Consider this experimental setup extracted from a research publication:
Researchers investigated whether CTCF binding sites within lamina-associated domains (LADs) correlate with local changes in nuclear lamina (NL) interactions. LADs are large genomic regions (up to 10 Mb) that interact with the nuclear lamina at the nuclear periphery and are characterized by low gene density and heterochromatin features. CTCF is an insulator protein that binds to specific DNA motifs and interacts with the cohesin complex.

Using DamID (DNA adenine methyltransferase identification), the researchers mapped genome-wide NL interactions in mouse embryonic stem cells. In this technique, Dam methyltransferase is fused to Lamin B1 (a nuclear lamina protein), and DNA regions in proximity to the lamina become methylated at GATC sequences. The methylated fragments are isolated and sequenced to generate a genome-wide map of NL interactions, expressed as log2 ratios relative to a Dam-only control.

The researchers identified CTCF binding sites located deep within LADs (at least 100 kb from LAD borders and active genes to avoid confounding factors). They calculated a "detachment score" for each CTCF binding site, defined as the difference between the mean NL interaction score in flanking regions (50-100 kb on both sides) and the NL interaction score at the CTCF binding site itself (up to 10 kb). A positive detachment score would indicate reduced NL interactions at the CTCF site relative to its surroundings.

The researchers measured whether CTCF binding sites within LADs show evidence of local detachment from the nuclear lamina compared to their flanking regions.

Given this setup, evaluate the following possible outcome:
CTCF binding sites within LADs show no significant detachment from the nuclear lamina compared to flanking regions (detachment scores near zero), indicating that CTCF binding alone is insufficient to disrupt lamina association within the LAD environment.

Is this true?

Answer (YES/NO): NO